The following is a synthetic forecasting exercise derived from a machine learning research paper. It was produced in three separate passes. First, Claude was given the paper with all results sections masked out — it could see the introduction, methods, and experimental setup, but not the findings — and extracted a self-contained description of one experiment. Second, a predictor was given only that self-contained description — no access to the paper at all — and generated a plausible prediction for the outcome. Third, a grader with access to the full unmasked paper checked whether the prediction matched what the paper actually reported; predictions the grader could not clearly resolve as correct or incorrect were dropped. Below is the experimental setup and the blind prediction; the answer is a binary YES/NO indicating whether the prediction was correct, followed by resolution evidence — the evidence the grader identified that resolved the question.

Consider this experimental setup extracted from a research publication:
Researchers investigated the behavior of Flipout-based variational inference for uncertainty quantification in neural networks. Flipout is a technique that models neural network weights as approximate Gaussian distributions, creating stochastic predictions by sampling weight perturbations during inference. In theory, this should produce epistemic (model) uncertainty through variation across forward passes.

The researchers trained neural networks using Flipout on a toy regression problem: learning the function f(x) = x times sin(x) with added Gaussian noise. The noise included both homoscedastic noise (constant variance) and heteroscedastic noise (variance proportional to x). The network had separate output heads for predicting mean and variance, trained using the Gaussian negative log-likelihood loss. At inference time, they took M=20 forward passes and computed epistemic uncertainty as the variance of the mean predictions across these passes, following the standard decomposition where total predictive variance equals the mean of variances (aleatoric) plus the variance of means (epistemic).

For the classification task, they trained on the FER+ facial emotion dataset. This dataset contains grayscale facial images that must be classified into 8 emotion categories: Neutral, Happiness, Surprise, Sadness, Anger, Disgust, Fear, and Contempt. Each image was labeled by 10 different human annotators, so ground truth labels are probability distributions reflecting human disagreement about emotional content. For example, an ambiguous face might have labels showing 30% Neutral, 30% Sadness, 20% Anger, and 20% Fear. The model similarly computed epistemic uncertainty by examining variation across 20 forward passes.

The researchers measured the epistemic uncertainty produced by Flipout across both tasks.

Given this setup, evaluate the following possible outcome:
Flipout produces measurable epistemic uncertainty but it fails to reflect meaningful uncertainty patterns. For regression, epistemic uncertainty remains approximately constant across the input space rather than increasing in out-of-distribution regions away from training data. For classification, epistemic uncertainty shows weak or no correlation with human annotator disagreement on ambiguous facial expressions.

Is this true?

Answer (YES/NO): NO